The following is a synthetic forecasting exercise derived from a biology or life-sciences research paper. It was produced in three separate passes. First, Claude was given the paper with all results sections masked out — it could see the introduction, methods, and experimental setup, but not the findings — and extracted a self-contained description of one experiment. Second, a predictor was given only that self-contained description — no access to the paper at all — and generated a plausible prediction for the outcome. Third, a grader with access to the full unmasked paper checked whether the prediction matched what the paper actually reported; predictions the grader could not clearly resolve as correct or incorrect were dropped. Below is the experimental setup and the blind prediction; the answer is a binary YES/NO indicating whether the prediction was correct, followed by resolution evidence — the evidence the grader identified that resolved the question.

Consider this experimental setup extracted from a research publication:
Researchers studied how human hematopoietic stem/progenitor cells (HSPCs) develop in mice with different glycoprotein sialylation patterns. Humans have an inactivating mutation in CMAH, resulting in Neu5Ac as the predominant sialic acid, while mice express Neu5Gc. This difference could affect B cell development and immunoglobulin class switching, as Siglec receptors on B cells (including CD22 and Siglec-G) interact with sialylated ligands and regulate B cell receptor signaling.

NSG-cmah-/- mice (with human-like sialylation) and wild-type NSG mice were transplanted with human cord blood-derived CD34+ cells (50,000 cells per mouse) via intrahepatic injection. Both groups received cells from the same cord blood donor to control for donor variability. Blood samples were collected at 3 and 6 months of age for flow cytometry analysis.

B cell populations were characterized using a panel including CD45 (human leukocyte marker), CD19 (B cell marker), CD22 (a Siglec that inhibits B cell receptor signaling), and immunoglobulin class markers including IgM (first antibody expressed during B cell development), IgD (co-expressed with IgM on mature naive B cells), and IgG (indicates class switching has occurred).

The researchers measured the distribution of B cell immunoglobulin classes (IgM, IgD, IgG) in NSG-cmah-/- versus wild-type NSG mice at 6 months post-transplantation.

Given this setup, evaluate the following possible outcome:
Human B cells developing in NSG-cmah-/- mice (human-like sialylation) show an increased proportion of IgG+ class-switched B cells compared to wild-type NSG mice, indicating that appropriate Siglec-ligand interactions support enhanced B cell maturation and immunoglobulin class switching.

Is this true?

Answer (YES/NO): NO